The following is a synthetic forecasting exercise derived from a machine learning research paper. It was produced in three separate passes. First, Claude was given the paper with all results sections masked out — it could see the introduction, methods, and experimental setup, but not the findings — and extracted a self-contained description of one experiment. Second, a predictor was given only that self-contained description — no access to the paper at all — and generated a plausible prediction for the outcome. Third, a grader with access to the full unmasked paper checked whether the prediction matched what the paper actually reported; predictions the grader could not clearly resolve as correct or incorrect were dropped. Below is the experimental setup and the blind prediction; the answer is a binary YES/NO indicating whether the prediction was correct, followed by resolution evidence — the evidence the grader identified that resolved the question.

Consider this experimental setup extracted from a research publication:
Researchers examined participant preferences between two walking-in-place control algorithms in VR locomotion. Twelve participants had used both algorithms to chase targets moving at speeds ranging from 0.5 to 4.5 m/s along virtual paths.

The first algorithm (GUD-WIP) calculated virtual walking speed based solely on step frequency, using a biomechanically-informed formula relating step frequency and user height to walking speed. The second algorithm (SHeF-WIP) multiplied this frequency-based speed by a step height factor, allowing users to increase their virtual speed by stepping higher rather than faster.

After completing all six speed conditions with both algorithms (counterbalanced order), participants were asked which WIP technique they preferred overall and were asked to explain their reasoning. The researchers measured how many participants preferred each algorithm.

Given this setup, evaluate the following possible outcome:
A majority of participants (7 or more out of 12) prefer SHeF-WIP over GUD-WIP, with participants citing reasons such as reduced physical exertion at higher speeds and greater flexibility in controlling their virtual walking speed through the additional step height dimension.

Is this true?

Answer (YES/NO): YES